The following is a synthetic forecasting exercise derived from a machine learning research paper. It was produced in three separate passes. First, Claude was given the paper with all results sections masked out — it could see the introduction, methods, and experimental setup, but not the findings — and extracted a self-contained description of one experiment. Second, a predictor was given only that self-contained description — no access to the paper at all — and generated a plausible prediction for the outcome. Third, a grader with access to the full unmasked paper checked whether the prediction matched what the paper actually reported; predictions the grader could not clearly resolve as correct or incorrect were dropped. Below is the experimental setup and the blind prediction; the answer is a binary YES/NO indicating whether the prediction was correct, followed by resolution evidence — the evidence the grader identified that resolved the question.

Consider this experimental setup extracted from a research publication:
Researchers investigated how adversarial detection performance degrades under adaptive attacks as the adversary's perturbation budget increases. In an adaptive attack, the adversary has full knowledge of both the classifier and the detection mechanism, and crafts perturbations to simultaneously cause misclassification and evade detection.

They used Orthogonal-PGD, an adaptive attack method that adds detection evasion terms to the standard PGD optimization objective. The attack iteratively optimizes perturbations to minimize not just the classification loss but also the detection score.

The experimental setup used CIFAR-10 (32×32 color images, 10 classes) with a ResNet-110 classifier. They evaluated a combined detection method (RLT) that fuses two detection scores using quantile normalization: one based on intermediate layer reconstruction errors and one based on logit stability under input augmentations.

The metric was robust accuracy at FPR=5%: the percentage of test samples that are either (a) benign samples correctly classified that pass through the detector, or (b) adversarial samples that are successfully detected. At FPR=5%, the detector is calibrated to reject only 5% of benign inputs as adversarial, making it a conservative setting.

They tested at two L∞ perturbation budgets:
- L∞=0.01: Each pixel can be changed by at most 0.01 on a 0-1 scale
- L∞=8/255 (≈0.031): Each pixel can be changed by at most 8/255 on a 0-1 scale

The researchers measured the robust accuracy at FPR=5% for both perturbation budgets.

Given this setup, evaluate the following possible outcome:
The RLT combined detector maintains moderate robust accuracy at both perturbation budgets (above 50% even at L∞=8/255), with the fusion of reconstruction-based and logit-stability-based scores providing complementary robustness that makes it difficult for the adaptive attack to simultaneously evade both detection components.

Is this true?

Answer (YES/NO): NO